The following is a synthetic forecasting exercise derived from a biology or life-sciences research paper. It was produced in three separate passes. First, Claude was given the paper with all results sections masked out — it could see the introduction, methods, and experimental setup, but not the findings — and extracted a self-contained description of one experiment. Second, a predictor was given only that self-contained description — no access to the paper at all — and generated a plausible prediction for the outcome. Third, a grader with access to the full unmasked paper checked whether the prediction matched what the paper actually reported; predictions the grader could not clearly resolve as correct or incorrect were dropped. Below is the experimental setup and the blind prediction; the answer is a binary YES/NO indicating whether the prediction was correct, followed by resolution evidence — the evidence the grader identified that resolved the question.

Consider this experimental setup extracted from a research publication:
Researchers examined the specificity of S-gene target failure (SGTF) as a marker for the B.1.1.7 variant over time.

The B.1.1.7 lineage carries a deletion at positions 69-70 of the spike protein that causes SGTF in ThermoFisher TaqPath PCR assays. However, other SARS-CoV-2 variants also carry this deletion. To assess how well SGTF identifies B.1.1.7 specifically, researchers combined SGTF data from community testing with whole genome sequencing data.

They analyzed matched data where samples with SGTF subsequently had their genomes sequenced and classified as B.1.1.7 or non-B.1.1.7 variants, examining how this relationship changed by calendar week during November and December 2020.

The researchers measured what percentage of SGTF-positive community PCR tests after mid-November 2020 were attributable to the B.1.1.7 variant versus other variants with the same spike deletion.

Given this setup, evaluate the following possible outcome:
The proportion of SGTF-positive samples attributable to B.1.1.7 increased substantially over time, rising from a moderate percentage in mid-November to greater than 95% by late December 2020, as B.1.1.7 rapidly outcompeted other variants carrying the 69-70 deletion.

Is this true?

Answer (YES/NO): NO